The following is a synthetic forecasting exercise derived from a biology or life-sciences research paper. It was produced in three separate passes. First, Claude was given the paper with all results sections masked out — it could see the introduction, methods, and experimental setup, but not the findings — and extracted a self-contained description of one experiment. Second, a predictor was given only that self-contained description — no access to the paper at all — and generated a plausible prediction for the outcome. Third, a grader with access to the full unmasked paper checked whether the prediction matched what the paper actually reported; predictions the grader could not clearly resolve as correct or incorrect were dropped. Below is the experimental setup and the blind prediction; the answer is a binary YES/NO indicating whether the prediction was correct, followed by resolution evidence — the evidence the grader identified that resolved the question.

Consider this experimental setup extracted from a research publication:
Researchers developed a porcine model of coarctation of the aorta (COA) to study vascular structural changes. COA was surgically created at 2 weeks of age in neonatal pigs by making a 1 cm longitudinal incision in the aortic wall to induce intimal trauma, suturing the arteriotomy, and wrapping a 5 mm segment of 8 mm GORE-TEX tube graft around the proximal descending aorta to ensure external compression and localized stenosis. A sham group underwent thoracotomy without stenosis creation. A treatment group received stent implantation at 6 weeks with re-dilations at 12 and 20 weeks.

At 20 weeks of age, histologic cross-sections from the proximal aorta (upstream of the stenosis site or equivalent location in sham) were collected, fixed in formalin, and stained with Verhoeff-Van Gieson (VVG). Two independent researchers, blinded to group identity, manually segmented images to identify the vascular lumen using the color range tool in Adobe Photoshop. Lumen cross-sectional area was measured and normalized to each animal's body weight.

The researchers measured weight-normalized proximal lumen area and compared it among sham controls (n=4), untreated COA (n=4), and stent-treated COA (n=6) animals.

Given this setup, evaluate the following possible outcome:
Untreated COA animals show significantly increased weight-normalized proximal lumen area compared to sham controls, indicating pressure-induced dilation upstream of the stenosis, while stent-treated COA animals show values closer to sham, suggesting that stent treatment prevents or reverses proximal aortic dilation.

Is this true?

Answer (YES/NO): NO